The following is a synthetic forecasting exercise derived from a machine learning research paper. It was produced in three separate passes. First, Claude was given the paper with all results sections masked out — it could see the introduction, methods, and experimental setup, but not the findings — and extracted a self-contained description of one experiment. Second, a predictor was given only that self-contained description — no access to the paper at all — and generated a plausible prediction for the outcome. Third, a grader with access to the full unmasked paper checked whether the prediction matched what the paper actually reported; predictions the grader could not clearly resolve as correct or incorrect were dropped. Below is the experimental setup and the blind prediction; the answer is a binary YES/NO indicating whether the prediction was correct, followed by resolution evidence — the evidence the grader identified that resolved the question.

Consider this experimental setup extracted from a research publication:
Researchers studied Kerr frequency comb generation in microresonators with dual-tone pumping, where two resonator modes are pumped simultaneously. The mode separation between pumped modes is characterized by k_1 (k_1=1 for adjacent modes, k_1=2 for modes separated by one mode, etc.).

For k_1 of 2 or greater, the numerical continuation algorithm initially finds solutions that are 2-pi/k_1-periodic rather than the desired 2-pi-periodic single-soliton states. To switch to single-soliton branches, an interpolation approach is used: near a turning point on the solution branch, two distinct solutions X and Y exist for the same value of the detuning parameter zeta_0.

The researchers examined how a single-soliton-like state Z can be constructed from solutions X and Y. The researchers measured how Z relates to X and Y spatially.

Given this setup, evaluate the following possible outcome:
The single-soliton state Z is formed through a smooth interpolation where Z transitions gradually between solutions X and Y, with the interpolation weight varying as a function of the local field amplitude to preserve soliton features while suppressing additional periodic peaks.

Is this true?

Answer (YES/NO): NO